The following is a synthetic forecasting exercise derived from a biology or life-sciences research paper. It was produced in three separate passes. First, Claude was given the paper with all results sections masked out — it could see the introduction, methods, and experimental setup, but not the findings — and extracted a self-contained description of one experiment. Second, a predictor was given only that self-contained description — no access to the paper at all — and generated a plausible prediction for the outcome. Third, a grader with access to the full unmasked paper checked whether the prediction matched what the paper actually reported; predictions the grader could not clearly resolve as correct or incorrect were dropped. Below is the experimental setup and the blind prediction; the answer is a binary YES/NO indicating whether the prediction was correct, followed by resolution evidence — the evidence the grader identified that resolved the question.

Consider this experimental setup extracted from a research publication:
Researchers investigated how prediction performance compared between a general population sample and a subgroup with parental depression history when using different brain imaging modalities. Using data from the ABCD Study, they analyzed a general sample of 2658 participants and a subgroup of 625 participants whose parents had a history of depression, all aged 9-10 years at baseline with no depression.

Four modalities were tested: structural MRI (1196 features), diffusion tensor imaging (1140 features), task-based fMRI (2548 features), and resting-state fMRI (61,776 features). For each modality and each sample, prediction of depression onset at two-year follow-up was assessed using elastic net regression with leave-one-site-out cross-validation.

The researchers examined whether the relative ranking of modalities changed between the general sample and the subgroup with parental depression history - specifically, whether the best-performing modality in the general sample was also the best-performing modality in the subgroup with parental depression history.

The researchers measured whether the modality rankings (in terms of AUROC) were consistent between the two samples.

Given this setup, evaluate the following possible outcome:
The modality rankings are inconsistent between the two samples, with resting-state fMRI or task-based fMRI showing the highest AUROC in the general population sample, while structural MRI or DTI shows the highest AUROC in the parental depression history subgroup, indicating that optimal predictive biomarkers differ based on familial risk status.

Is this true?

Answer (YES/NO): NO